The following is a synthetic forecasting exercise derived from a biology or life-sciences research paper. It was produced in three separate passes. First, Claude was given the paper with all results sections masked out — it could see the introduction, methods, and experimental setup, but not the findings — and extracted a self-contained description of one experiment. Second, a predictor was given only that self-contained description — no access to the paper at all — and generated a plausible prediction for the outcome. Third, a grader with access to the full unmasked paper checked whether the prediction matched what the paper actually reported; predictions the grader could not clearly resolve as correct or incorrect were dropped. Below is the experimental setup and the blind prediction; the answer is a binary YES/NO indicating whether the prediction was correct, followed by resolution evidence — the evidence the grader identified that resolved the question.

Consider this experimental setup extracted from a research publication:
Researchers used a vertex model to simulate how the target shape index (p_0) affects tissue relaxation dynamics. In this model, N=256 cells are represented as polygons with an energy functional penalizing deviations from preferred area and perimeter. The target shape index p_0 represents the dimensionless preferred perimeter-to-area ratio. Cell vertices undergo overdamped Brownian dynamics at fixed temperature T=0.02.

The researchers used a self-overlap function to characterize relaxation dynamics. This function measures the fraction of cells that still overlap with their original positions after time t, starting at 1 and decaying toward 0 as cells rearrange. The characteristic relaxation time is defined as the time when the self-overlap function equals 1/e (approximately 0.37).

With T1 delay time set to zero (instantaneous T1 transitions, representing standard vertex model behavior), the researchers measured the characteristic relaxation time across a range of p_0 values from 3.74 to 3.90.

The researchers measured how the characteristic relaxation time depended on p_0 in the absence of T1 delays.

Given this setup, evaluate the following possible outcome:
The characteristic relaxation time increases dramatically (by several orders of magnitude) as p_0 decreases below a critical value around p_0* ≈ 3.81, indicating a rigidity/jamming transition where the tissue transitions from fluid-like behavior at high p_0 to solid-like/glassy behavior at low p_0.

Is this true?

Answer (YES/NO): NO